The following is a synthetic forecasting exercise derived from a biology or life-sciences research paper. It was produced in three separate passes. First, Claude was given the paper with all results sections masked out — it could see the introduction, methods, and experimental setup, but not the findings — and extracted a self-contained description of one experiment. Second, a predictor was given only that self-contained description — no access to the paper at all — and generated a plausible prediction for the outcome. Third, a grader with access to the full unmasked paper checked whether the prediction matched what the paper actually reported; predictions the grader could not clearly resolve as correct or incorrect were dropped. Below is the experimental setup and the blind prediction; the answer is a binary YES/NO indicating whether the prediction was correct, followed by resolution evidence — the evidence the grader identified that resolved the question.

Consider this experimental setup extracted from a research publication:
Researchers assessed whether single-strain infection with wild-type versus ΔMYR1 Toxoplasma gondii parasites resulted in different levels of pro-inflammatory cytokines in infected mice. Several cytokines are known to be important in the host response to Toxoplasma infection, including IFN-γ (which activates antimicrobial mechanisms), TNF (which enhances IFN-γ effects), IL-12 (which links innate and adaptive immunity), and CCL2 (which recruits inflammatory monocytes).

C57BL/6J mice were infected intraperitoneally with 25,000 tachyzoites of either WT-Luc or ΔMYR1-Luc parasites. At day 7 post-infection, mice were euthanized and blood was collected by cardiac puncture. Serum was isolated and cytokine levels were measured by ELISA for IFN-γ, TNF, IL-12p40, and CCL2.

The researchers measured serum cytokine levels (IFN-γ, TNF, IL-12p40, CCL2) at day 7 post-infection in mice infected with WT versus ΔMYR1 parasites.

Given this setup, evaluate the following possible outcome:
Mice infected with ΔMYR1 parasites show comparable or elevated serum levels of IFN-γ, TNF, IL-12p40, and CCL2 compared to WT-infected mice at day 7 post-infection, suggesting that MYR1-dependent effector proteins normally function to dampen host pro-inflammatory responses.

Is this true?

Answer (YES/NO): NO